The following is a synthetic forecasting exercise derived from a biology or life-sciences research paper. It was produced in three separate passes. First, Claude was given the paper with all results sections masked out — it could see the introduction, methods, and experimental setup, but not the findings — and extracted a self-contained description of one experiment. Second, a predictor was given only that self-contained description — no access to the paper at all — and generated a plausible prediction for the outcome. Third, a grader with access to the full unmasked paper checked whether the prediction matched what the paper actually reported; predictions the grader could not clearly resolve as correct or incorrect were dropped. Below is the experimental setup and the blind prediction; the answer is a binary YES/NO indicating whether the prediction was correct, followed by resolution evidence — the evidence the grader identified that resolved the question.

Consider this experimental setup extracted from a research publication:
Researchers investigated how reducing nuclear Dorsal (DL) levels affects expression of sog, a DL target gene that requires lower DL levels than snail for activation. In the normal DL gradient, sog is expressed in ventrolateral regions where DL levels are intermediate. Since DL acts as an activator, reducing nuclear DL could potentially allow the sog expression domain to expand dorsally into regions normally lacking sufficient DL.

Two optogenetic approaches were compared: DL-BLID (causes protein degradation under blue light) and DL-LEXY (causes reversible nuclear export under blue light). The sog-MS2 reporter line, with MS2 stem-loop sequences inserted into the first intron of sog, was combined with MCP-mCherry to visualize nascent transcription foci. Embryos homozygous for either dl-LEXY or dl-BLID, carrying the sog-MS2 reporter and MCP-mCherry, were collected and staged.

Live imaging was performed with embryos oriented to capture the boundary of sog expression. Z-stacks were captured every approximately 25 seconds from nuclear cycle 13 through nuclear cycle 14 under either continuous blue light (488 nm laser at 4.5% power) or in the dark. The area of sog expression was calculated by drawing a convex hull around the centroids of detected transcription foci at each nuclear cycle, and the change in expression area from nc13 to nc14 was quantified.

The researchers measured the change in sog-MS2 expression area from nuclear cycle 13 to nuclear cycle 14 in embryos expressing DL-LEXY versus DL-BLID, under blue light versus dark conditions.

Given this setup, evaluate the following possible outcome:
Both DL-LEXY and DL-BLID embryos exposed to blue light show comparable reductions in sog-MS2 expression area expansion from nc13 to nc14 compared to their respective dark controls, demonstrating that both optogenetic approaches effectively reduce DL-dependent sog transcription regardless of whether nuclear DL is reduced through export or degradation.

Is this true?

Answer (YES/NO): NO